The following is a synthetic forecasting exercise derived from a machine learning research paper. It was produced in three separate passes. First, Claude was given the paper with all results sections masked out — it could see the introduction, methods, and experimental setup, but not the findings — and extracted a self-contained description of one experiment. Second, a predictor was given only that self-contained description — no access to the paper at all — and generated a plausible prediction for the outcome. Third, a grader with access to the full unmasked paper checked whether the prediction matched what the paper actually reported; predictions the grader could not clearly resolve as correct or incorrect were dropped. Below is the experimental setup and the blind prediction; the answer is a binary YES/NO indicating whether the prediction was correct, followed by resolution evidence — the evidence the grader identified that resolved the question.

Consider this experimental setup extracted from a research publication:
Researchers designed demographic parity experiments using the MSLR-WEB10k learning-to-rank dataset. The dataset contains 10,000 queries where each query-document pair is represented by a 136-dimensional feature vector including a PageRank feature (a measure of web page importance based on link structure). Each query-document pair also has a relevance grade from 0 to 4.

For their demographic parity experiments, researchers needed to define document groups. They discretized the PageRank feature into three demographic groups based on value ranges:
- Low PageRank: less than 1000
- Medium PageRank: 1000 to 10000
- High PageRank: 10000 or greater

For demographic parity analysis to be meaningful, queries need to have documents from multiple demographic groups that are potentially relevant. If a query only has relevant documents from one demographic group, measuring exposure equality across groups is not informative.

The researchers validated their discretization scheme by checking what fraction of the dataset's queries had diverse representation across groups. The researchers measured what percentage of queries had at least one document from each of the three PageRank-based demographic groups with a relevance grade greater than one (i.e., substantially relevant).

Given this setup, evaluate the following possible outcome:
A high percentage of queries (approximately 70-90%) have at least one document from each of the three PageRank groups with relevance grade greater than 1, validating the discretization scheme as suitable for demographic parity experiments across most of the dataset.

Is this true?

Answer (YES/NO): YES